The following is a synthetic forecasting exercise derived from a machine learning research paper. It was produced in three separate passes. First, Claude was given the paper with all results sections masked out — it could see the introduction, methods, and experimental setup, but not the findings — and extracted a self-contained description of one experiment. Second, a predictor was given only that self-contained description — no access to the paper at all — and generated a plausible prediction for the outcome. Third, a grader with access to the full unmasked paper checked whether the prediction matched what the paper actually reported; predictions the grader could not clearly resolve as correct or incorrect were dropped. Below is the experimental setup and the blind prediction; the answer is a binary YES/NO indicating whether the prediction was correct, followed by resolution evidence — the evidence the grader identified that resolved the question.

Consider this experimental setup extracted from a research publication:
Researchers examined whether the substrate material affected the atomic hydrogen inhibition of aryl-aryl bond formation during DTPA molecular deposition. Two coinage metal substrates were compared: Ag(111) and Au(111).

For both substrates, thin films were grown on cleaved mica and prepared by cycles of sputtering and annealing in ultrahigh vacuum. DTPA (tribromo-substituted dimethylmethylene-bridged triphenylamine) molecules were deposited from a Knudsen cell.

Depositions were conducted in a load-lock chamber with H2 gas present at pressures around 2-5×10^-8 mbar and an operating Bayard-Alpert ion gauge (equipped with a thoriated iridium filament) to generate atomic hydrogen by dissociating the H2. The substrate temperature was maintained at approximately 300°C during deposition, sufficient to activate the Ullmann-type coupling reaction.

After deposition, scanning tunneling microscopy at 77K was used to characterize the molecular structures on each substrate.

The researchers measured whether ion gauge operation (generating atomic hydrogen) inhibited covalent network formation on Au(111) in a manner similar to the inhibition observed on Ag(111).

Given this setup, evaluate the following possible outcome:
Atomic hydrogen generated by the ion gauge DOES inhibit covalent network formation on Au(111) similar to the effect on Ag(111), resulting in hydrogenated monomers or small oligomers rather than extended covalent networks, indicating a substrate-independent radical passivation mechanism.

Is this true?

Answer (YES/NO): YES